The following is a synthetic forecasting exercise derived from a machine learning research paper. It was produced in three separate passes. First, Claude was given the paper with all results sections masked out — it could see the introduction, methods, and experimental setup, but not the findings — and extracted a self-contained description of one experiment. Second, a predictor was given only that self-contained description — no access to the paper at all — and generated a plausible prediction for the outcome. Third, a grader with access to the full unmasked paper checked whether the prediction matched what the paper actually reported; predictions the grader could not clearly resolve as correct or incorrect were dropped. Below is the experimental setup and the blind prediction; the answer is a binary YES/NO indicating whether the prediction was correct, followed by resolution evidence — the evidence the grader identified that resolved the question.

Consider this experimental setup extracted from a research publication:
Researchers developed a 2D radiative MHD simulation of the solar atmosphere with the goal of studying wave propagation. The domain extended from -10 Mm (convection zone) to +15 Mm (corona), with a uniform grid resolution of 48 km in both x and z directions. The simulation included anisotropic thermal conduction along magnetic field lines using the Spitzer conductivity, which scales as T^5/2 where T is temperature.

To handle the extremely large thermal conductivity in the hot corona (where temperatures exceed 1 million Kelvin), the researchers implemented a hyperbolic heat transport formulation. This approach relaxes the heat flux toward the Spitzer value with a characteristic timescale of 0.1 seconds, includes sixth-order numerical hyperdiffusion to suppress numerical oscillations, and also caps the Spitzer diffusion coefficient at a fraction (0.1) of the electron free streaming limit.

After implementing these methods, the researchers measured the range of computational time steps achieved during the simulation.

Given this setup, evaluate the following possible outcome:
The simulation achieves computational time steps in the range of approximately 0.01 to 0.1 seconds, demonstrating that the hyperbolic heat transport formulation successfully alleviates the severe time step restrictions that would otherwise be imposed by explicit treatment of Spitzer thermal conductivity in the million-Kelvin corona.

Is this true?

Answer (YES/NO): NO